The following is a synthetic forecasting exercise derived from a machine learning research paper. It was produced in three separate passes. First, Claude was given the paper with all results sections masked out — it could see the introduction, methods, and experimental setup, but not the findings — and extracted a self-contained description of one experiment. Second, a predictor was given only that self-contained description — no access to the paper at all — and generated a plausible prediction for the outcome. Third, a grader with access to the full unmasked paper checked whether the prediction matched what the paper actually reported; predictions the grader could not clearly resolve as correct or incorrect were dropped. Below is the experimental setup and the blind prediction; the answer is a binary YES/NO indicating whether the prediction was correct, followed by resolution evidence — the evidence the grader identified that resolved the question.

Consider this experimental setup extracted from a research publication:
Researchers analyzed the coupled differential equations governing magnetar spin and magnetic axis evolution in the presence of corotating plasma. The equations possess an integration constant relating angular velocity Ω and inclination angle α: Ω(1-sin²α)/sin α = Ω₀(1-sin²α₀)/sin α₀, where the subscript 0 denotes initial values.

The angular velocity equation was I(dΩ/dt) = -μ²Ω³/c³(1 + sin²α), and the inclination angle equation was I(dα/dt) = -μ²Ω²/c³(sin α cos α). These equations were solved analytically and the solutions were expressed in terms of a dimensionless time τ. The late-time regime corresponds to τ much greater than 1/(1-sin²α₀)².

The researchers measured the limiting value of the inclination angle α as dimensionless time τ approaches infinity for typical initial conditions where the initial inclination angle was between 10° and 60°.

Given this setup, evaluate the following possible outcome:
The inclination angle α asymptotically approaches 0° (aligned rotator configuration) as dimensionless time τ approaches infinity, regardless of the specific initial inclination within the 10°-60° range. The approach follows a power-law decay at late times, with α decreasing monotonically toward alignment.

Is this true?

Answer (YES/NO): YES